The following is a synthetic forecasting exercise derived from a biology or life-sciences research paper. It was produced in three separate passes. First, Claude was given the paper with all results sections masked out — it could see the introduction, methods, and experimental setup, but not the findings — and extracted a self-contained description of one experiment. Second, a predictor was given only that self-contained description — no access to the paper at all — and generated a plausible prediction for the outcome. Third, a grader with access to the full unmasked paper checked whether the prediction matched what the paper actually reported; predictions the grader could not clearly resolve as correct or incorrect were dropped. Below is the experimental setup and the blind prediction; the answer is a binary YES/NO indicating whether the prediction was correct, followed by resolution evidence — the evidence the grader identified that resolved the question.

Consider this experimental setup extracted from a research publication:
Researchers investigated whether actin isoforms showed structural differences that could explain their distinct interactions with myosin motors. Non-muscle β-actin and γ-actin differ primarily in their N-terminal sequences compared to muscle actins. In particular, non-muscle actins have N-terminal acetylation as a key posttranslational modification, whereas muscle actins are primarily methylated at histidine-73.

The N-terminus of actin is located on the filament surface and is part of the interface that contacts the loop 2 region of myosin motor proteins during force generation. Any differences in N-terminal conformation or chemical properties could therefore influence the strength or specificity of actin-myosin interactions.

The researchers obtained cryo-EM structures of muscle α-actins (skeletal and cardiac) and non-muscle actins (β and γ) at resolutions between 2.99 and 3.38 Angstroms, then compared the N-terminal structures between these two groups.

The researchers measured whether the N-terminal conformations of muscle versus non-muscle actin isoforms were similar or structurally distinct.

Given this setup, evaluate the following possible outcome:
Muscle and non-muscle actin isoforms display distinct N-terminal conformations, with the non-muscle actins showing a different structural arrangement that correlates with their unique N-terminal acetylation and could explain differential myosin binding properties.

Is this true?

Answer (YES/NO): YES